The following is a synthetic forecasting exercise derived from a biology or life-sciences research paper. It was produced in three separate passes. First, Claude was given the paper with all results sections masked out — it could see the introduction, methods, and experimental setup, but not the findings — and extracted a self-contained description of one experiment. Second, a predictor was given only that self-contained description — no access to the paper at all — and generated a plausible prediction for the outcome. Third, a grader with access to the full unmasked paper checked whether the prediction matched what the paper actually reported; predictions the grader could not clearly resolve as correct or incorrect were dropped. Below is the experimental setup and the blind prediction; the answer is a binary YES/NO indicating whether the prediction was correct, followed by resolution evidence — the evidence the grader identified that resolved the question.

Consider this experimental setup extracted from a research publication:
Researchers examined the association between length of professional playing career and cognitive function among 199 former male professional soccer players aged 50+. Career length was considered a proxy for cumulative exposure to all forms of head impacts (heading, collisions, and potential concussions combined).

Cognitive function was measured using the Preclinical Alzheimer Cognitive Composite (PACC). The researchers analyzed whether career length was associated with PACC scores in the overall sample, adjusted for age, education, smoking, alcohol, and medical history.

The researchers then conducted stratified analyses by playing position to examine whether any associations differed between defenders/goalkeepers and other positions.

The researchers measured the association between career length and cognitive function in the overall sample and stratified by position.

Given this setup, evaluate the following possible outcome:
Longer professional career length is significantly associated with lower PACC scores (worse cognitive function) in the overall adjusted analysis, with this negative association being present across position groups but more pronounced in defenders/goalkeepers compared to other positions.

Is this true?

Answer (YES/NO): NO